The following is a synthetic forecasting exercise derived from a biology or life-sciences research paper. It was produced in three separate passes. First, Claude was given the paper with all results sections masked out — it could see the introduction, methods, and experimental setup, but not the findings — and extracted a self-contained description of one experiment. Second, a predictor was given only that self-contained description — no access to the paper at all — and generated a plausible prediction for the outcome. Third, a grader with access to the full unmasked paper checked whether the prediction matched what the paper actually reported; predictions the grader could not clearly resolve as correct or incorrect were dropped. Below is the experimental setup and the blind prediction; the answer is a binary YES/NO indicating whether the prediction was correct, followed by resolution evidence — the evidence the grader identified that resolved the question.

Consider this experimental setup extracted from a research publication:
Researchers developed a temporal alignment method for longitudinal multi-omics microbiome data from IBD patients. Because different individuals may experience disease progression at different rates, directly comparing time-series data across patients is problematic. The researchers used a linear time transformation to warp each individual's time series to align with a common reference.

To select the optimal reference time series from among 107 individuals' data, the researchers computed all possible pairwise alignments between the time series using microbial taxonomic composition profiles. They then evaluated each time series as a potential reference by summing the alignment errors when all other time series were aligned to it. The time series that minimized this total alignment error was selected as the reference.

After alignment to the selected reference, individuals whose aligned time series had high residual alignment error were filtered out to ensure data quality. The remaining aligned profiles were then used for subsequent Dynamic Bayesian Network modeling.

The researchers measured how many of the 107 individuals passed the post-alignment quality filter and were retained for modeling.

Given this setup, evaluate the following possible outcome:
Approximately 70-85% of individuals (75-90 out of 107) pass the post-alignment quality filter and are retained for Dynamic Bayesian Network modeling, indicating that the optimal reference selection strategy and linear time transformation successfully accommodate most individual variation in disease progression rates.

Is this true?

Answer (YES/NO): NO